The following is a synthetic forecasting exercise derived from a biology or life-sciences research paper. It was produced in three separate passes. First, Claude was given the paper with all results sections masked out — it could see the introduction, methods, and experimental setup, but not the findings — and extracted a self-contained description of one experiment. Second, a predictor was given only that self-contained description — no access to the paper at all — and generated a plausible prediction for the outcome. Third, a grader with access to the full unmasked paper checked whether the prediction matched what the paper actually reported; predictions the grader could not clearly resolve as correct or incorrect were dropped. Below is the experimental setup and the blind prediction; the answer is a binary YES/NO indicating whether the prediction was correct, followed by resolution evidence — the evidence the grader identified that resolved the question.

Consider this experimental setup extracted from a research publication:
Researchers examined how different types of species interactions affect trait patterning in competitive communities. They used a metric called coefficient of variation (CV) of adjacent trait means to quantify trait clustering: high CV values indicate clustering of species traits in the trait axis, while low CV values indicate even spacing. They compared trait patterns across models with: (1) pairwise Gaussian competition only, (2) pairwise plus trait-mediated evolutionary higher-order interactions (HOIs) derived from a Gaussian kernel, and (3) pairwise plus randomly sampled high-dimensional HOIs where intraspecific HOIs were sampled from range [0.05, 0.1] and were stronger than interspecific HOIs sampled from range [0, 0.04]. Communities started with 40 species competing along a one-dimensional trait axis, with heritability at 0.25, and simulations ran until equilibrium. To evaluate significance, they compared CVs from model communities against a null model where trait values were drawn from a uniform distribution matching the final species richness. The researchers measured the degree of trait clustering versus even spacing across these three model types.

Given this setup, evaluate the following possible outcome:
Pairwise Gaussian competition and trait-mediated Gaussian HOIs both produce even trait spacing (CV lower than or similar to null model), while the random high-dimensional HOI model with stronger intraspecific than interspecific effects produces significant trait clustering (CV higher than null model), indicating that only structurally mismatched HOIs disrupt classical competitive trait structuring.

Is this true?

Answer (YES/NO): NO